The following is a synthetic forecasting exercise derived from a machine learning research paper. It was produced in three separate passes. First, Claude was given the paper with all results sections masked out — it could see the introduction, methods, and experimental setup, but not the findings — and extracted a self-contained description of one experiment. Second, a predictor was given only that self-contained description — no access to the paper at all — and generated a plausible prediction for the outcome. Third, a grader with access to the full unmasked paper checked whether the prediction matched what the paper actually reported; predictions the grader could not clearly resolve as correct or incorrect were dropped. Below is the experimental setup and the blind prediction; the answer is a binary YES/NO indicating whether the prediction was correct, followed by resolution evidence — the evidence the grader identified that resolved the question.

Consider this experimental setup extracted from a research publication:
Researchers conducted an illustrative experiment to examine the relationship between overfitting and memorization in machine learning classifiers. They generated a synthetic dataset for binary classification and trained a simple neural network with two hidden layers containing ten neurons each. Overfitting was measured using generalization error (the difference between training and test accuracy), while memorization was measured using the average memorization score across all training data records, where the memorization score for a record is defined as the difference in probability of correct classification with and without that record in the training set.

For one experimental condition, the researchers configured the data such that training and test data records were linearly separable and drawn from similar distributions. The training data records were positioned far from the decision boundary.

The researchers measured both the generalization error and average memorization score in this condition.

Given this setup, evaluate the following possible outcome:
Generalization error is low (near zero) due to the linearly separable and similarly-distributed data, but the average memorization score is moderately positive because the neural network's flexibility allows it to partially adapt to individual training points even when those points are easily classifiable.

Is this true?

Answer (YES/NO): NO